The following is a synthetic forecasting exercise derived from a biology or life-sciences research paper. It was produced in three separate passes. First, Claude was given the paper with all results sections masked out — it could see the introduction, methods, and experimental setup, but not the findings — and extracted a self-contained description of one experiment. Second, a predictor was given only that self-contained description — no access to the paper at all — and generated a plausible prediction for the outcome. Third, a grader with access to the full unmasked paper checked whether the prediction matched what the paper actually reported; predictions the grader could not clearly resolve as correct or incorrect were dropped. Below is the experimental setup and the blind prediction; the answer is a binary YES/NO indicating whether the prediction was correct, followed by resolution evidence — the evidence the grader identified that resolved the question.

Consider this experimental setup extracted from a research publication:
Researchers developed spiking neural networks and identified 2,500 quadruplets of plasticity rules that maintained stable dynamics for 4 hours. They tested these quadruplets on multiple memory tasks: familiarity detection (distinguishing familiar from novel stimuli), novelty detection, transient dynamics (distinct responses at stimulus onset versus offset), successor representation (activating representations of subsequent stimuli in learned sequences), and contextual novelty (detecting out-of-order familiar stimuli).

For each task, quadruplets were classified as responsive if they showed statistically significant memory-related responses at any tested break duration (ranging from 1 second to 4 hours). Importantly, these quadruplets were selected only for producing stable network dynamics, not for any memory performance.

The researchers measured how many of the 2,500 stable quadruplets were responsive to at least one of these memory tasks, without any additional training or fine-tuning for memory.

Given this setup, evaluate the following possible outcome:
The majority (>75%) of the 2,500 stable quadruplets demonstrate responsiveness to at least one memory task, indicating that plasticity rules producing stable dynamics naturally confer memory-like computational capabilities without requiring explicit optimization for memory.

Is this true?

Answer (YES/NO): YES